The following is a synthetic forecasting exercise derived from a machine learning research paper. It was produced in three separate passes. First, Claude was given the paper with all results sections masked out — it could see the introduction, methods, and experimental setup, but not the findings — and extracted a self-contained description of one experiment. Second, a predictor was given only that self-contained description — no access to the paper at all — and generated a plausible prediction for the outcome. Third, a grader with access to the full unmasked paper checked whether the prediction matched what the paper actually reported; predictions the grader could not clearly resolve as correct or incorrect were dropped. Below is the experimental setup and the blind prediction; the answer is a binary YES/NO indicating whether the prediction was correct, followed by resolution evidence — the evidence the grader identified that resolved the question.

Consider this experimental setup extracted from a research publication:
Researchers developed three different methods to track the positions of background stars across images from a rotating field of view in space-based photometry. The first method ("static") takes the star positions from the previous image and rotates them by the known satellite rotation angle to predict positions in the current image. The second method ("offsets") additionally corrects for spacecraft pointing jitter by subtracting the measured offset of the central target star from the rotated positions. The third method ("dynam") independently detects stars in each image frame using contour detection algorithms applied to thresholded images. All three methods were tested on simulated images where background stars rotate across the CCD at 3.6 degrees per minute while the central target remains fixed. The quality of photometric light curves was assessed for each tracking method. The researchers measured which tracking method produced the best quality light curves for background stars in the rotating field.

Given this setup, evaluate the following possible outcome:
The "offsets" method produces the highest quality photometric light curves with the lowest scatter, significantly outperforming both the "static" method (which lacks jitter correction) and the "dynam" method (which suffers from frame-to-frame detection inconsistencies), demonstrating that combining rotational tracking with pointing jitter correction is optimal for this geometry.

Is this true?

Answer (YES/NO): NO